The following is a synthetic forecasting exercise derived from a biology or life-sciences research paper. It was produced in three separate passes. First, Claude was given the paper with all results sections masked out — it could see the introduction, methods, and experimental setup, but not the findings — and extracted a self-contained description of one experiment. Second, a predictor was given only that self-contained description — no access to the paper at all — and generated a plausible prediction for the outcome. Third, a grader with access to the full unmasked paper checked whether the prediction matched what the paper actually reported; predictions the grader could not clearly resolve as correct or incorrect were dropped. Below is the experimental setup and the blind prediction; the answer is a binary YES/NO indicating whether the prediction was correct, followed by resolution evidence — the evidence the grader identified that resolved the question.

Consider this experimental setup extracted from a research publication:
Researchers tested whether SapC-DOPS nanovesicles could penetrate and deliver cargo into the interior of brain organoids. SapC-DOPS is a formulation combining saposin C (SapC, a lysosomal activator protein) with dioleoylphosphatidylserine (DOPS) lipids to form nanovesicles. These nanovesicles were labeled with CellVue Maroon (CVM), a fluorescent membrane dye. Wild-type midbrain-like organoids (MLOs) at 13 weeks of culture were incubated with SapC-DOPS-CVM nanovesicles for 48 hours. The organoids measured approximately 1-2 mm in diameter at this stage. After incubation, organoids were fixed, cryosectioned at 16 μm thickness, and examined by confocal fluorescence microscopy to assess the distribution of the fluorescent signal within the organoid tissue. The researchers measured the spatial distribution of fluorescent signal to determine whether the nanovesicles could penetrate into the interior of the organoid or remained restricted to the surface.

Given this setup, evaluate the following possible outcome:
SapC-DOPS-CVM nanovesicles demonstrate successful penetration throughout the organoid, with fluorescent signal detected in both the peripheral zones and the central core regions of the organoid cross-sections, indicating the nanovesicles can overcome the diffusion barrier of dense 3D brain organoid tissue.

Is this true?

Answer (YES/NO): YES